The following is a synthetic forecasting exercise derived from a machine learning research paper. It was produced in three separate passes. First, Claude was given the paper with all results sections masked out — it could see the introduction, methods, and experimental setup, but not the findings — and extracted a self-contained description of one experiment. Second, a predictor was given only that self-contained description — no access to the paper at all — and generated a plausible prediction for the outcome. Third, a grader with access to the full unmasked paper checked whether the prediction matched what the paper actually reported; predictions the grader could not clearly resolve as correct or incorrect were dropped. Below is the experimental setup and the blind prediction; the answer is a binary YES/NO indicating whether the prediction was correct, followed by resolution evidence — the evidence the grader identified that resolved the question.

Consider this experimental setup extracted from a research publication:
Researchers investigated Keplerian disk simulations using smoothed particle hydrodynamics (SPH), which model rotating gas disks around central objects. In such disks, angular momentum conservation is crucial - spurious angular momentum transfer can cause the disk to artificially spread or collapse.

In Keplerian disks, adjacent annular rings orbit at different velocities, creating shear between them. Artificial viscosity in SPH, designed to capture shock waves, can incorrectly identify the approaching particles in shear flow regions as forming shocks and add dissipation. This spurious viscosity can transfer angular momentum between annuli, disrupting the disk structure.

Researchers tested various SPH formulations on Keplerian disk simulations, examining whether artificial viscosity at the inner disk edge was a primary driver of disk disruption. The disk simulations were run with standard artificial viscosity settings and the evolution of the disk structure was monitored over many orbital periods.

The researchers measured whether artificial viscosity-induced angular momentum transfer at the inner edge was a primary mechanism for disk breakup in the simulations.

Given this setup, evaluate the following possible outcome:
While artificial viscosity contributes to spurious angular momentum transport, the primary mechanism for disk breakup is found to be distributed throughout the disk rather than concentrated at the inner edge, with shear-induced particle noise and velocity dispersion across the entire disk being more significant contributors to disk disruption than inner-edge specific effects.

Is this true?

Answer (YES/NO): NO